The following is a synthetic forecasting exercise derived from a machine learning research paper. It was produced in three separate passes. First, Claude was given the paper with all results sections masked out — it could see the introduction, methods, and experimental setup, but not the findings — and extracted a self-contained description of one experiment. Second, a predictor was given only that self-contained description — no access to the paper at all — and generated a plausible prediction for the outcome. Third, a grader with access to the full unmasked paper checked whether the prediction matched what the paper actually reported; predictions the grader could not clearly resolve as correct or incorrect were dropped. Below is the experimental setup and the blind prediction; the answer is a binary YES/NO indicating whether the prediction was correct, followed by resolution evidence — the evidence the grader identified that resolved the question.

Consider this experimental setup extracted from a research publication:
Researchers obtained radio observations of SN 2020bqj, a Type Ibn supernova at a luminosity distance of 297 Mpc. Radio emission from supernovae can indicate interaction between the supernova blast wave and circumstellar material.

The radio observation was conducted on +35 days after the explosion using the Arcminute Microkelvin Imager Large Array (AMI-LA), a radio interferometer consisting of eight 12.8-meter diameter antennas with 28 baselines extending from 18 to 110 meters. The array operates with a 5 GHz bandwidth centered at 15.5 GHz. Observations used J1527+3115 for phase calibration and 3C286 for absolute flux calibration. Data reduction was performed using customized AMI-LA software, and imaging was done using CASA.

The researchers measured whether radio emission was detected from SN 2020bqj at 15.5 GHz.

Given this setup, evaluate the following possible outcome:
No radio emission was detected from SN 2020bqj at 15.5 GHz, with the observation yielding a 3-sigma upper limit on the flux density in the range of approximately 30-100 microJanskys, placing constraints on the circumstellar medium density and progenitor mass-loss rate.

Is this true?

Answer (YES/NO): NO